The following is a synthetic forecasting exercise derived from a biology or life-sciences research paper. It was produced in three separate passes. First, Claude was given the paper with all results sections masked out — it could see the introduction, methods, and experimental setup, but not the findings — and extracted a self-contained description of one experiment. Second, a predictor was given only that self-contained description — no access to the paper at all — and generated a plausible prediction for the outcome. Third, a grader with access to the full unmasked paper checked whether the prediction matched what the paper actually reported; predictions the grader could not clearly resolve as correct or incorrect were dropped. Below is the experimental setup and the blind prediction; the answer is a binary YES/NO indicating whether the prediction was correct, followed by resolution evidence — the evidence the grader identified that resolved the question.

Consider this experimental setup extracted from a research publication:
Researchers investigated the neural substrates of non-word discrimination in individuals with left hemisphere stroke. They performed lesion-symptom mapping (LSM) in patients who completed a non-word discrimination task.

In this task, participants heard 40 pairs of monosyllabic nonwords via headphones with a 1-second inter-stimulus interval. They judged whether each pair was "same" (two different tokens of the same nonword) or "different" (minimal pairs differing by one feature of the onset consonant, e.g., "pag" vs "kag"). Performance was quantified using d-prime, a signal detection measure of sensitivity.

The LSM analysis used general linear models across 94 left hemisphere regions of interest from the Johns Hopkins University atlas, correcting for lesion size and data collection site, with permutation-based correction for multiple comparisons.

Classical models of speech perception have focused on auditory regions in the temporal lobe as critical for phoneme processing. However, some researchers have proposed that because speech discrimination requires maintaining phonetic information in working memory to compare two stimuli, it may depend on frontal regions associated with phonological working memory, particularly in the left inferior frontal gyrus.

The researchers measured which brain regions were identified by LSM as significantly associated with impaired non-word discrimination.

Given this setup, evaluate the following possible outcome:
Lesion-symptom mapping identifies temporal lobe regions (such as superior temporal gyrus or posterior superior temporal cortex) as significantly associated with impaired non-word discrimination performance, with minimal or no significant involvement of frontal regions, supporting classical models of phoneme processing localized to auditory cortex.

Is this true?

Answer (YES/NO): NO